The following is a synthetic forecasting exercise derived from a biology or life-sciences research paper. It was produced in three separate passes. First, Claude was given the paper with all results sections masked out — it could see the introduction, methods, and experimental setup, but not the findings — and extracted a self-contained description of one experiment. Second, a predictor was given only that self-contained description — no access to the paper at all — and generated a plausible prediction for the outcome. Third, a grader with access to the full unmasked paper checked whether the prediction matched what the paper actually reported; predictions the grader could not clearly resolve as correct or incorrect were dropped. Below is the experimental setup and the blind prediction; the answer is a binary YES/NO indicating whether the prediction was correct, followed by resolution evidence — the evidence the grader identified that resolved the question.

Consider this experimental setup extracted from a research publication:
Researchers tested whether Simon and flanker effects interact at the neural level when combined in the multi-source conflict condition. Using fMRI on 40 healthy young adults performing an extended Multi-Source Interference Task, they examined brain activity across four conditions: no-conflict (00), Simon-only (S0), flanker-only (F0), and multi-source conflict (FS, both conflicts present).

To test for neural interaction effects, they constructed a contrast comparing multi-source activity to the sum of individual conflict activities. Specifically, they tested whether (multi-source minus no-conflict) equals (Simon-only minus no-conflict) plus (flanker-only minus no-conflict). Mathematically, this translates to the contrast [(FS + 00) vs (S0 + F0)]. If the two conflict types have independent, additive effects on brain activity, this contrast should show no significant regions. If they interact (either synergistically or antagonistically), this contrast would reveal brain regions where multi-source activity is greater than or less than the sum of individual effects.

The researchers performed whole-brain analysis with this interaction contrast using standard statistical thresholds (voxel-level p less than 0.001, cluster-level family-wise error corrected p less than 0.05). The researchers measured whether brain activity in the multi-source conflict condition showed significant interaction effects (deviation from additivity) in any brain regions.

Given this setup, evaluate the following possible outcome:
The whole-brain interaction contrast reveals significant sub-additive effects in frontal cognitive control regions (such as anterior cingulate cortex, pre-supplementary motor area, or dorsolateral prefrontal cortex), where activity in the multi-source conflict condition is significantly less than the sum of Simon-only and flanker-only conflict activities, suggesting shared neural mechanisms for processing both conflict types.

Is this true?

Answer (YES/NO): NO